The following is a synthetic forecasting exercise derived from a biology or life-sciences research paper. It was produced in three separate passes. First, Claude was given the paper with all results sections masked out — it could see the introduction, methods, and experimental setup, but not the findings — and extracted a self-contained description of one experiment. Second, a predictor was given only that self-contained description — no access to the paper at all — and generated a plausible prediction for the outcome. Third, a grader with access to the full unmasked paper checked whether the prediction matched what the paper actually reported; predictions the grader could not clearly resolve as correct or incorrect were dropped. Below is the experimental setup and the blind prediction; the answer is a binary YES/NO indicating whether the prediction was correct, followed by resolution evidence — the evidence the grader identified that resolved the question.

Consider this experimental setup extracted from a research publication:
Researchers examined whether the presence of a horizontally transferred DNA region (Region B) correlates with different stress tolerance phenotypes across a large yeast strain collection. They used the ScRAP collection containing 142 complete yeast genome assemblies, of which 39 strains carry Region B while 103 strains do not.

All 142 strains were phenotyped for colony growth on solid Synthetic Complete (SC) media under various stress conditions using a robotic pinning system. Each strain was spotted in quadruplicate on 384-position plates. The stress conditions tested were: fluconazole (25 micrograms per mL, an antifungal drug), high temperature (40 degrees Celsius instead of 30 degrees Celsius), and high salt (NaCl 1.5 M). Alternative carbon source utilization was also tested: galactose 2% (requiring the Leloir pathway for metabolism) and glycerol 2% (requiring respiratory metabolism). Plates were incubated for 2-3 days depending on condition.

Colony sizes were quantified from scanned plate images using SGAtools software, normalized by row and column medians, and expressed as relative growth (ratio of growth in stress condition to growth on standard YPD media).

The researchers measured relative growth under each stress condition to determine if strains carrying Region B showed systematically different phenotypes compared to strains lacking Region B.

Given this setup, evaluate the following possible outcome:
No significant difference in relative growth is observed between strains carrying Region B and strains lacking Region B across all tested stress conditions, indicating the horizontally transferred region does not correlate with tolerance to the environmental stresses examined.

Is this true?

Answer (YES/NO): NO